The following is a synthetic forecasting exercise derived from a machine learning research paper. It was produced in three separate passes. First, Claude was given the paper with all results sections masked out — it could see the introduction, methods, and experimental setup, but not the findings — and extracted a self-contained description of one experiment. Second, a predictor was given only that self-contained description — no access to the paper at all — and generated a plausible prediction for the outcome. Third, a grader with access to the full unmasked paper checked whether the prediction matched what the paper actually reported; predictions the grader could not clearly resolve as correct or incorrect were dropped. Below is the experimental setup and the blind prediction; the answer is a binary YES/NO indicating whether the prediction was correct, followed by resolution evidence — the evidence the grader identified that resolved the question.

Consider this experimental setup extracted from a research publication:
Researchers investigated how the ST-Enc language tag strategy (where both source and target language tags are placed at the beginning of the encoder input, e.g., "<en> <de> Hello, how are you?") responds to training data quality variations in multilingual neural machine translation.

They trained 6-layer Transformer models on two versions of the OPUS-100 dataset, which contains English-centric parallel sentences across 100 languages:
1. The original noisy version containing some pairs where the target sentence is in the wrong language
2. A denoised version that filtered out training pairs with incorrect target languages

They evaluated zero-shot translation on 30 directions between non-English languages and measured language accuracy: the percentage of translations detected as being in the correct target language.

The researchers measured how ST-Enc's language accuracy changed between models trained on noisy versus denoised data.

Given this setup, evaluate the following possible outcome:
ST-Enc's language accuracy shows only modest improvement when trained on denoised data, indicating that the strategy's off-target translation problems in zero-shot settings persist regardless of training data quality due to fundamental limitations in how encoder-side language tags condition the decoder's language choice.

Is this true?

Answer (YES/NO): NO